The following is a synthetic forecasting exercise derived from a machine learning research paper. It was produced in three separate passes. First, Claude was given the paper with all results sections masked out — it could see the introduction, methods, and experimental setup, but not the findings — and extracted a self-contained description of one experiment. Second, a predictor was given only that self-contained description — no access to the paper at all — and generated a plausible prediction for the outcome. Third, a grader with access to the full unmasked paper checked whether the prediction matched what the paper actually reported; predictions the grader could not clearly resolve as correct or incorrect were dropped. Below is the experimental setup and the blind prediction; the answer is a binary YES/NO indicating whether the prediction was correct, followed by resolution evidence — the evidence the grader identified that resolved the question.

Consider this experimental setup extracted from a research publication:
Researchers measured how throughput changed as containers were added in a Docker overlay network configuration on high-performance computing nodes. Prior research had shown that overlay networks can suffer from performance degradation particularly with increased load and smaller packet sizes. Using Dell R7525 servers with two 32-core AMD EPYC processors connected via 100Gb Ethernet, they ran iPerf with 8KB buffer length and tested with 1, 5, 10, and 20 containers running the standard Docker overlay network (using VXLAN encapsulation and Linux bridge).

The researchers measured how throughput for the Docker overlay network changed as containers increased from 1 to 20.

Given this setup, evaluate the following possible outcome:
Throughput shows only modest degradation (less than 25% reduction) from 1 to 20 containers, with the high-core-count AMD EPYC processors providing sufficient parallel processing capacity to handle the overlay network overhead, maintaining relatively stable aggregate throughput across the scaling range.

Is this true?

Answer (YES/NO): NO